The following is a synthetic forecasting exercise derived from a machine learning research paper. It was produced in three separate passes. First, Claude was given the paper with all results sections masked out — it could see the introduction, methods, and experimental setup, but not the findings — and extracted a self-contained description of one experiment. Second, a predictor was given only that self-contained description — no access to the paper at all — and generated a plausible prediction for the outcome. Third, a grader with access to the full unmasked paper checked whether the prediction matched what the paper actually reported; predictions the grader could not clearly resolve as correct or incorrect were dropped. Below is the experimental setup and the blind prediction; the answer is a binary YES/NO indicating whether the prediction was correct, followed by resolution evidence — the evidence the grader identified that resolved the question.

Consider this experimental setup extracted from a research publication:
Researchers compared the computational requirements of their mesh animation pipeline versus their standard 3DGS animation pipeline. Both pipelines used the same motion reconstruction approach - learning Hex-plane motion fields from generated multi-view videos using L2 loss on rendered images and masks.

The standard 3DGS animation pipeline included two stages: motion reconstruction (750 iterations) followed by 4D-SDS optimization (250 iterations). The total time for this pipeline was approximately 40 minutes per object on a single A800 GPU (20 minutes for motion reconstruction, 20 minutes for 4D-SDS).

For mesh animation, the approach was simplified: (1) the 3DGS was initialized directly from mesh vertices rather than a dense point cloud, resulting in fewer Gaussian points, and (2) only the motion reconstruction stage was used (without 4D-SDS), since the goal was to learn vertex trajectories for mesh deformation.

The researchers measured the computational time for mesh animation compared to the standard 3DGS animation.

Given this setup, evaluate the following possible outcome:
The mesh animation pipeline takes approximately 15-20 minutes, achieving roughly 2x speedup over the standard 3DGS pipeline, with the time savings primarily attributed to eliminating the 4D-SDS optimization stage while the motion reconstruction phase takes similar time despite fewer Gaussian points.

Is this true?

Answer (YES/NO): NO